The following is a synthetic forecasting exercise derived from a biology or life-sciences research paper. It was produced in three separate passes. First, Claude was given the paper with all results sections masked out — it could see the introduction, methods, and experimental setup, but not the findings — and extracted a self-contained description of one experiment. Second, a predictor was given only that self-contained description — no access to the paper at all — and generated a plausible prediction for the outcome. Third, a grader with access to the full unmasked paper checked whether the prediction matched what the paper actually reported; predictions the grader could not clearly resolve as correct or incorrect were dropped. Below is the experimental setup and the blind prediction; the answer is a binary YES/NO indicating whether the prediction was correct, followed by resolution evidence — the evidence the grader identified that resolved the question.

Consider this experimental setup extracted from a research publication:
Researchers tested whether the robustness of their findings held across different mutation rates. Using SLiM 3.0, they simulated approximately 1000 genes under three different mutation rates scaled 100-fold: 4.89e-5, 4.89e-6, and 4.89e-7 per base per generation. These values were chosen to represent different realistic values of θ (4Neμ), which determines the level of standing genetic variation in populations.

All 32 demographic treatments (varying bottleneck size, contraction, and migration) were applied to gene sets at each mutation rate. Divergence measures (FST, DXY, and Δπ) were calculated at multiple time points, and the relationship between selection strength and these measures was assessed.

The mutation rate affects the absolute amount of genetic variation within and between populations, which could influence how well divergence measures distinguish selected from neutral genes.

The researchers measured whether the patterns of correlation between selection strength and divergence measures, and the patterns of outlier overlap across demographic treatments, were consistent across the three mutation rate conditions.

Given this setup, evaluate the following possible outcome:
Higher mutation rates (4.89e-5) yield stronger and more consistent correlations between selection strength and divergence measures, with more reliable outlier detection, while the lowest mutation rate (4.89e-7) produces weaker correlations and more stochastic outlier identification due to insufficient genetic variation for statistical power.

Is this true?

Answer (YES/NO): NO